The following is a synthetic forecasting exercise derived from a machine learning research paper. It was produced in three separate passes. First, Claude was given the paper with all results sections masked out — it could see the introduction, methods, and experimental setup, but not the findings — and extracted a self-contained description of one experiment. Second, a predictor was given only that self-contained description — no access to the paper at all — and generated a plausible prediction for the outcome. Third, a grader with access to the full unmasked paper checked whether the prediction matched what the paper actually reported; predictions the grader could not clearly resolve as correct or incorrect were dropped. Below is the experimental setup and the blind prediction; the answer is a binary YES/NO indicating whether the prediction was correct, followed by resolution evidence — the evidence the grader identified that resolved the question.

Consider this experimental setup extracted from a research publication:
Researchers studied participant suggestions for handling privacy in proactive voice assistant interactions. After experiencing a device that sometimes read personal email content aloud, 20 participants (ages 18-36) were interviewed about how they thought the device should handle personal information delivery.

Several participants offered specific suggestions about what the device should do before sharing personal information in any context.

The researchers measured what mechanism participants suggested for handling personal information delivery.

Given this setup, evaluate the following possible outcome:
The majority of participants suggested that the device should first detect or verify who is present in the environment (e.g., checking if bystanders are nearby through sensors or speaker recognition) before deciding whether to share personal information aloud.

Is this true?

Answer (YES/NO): NO